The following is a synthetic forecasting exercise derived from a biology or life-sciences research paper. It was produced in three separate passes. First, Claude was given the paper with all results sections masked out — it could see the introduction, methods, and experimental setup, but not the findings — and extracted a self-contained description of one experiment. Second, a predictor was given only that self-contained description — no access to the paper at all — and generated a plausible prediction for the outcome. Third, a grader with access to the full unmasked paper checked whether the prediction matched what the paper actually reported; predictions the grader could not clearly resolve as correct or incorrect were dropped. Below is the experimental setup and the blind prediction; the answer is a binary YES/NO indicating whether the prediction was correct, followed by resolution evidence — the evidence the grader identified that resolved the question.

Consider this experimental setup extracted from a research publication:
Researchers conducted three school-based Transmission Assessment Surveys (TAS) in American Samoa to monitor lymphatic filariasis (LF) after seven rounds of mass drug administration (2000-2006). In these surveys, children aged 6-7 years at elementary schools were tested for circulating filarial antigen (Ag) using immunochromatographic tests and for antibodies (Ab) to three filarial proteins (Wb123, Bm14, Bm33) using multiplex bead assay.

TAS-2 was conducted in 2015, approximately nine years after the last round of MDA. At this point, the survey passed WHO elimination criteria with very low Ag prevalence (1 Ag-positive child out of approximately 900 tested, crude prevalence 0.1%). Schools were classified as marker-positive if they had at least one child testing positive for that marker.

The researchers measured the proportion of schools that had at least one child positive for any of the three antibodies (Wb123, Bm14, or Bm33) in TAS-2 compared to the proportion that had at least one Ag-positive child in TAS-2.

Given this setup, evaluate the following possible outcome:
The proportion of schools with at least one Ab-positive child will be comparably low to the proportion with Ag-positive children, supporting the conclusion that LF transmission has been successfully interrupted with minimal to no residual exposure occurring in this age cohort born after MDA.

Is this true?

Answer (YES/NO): NO